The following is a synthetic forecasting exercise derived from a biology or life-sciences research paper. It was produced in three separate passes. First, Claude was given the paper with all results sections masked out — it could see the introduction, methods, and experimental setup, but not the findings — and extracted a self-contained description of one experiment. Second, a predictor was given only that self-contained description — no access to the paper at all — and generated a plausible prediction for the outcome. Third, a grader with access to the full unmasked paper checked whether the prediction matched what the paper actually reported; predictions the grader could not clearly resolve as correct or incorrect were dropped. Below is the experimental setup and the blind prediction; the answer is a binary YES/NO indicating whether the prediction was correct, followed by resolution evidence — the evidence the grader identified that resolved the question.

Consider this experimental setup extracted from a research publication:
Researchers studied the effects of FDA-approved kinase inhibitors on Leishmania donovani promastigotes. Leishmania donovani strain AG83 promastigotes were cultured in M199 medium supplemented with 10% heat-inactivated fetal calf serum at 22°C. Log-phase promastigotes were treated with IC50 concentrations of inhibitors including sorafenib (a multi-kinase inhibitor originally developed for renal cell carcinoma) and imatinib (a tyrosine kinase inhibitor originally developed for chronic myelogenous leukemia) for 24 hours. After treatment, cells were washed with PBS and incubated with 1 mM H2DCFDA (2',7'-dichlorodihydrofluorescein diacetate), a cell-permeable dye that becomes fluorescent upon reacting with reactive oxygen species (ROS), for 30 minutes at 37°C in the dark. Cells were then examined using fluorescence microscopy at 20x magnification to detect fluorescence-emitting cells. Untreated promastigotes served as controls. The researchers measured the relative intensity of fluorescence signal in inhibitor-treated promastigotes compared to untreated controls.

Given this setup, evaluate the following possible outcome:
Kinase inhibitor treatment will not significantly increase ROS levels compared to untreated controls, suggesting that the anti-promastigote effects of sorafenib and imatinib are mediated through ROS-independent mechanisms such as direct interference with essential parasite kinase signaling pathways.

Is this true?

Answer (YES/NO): NO